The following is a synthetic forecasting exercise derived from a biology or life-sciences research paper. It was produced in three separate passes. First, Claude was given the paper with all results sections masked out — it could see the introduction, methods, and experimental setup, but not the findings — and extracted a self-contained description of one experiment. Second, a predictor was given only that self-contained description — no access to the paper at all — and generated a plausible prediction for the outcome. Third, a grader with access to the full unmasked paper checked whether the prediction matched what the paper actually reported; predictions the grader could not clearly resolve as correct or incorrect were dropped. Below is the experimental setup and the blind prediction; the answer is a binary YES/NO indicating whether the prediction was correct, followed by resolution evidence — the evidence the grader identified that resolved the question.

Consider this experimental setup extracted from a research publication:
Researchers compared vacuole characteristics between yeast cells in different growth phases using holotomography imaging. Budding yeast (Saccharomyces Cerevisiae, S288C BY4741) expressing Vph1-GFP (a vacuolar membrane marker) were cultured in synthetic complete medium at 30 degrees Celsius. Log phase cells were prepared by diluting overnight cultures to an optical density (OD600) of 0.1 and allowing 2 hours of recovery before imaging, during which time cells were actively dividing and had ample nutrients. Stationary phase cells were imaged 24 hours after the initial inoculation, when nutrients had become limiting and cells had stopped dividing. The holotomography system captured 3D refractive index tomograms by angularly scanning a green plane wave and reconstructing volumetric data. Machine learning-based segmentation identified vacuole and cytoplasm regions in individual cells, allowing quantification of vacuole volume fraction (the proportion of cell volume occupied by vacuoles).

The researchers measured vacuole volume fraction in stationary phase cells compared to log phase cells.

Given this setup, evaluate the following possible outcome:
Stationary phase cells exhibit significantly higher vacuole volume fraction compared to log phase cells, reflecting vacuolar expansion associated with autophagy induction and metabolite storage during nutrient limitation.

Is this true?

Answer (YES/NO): NO